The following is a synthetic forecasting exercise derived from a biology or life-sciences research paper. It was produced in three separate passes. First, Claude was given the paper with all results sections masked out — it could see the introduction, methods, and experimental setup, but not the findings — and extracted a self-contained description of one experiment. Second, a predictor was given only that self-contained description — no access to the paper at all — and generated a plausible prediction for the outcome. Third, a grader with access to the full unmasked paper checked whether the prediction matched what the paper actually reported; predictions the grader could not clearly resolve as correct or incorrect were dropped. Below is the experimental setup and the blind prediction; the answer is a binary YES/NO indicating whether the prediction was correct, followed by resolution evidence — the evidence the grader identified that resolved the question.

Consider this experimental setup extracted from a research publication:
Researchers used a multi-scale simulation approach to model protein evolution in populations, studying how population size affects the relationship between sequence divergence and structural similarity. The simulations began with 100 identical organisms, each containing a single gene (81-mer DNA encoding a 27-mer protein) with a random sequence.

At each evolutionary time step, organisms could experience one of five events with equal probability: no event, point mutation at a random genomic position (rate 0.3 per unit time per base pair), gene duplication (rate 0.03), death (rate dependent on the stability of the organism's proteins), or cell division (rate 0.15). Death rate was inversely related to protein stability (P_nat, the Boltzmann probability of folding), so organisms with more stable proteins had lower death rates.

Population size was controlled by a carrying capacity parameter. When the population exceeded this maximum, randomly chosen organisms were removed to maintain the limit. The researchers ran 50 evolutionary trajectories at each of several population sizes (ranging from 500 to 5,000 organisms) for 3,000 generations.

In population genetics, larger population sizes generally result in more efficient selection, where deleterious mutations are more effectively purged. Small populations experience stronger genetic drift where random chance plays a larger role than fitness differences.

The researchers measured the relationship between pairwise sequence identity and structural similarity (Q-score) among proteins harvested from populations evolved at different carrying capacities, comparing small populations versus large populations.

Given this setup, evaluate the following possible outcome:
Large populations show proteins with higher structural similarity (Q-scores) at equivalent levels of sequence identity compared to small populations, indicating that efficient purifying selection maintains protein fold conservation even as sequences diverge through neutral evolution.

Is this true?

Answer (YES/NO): YES